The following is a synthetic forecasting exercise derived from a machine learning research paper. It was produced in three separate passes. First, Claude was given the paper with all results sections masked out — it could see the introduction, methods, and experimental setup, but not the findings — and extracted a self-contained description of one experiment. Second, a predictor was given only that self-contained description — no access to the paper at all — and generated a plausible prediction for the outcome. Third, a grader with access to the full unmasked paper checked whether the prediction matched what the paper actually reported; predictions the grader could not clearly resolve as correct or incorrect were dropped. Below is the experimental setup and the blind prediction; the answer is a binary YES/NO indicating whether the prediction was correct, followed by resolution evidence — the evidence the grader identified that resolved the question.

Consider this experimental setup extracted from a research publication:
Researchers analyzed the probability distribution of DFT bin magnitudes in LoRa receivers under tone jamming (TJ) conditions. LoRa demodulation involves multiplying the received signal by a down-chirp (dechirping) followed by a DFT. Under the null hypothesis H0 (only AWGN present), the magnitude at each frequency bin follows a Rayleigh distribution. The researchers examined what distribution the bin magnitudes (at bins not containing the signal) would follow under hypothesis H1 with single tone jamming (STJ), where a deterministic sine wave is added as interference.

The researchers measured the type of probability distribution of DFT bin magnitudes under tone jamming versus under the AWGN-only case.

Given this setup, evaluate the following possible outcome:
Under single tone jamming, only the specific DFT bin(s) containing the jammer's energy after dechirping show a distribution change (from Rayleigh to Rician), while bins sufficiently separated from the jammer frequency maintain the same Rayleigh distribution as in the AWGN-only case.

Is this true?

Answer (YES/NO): NO